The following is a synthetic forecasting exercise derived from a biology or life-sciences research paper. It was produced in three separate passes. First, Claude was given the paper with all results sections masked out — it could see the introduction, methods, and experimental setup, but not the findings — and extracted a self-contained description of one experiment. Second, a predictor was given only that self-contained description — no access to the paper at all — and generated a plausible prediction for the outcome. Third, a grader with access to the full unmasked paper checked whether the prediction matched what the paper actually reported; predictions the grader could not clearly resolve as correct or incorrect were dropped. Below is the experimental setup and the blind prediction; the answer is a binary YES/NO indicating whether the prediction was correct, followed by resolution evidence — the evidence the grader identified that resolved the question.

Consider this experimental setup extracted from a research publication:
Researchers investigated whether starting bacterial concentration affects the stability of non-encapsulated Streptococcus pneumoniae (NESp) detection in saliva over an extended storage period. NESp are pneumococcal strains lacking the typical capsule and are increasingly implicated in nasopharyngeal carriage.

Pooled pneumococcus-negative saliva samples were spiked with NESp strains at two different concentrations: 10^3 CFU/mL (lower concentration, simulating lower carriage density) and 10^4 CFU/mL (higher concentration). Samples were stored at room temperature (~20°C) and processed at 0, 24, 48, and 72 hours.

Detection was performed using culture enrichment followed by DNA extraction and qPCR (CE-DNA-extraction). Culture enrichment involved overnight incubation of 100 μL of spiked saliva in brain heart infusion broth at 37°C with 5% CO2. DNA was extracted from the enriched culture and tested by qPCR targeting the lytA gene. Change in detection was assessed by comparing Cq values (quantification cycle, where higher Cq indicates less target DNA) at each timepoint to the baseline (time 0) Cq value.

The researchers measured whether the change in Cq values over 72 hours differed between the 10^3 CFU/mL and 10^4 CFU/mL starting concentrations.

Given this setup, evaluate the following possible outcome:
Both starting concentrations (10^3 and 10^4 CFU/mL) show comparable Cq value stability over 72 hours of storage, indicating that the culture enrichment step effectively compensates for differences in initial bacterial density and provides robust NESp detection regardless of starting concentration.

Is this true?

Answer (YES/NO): YES